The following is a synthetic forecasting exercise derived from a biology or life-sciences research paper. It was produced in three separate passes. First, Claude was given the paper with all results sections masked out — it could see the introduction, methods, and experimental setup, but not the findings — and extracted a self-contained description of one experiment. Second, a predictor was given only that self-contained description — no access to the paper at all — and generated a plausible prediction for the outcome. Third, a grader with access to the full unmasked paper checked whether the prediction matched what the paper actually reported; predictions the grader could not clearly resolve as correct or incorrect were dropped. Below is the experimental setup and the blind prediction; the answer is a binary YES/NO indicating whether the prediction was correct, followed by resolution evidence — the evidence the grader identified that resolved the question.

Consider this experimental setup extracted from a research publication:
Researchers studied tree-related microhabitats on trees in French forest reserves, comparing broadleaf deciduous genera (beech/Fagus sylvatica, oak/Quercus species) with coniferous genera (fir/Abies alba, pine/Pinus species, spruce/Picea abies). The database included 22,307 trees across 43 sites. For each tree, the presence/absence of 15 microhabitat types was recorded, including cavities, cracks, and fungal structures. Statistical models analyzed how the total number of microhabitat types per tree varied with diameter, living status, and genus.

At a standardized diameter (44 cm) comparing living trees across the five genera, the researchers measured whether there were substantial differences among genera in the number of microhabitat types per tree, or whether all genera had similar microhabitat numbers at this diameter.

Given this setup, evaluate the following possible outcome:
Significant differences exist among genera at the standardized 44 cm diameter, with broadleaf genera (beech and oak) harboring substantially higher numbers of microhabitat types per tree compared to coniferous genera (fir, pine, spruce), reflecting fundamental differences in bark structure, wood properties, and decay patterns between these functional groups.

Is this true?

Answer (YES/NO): NO